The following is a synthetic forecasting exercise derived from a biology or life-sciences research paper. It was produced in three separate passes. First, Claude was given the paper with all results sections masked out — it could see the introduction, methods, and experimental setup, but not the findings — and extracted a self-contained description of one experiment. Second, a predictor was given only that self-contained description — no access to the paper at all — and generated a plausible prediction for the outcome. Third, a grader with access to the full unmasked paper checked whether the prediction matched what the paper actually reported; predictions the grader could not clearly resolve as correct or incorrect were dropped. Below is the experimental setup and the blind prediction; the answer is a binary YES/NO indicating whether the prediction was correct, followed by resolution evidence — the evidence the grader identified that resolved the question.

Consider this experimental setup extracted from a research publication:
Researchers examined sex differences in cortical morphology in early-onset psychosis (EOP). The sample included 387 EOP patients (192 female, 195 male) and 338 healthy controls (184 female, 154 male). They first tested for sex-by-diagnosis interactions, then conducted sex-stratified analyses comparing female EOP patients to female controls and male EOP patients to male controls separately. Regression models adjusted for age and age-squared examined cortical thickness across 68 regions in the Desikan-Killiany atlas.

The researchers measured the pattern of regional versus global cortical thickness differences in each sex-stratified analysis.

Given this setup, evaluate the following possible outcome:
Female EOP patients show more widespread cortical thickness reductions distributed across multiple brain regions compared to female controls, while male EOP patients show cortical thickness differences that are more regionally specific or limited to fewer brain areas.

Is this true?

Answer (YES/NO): NO